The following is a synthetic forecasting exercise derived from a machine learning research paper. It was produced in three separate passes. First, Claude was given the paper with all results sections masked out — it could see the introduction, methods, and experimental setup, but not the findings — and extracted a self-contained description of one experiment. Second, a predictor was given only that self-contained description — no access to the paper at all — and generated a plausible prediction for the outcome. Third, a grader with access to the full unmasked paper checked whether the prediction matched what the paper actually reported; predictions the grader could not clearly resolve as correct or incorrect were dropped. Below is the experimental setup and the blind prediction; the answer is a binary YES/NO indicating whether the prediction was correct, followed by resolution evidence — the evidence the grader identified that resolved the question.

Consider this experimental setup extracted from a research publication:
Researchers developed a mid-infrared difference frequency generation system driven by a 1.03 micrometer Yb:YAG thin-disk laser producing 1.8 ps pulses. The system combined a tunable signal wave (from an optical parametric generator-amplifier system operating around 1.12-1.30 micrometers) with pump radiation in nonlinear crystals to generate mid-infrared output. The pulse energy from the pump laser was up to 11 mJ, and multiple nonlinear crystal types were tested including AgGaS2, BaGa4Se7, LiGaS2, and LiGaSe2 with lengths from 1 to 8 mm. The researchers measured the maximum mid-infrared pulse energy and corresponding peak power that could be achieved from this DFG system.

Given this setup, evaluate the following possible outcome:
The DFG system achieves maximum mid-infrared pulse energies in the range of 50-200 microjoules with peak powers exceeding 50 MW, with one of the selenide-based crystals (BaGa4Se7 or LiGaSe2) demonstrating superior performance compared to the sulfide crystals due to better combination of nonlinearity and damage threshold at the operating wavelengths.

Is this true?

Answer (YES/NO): NO